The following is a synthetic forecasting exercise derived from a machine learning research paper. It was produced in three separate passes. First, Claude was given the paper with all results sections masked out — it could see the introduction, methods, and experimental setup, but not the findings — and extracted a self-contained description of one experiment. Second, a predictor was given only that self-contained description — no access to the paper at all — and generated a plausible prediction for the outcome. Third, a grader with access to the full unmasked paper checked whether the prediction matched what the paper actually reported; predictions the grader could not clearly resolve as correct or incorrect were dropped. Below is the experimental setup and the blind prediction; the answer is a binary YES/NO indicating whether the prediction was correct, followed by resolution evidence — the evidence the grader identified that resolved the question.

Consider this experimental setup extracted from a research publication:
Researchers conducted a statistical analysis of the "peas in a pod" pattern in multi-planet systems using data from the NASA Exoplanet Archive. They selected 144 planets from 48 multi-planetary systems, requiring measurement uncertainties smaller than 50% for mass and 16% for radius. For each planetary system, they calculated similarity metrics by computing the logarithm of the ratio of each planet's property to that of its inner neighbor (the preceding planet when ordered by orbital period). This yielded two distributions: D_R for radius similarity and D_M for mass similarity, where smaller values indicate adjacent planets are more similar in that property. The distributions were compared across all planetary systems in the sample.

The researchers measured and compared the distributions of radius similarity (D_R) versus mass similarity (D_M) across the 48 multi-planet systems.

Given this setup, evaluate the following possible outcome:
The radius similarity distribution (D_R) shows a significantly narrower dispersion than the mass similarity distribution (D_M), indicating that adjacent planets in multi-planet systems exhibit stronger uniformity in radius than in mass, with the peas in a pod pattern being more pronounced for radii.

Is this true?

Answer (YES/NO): YES